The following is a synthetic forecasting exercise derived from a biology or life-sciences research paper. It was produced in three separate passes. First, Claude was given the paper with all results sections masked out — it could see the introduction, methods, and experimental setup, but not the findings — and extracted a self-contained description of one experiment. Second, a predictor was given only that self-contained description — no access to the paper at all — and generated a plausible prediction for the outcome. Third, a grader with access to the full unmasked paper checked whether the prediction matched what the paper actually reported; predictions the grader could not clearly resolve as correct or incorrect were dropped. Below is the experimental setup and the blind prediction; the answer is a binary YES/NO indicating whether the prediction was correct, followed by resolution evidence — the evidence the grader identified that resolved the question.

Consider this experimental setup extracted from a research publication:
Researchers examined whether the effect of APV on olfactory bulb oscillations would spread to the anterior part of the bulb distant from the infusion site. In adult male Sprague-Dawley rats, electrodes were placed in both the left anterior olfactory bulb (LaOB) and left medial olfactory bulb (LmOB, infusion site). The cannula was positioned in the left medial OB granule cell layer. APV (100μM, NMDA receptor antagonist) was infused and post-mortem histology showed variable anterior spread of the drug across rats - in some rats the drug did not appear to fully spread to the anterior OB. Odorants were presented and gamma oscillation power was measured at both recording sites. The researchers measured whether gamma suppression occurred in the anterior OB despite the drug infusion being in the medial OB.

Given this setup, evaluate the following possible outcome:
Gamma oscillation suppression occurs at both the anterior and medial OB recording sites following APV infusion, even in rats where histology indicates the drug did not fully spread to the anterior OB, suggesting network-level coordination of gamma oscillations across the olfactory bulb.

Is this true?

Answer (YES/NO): YES